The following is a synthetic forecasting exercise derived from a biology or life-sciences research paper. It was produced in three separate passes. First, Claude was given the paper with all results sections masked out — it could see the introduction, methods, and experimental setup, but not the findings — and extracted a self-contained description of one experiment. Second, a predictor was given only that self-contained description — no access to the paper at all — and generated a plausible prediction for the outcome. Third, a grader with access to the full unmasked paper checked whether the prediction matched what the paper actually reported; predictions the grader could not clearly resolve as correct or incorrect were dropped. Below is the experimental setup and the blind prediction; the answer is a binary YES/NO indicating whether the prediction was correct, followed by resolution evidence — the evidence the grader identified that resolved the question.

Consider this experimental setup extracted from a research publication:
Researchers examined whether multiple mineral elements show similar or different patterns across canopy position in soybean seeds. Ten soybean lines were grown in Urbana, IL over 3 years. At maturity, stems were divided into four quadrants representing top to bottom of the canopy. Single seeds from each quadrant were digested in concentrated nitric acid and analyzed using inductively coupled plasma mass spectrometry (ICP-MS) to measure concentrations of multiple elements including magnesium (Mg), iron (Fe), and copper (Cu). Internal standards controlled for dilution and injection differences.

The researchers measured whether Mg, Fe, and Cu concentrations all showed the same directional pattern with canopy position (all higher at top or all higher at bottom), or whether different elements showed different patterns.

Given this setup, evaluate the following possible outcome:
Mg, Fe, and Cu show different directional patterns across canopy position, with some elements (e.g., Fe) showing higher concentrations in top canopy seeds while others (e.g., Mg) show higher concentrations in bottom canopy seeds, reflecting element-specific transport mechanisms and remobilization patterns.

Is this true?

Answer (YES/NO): NO